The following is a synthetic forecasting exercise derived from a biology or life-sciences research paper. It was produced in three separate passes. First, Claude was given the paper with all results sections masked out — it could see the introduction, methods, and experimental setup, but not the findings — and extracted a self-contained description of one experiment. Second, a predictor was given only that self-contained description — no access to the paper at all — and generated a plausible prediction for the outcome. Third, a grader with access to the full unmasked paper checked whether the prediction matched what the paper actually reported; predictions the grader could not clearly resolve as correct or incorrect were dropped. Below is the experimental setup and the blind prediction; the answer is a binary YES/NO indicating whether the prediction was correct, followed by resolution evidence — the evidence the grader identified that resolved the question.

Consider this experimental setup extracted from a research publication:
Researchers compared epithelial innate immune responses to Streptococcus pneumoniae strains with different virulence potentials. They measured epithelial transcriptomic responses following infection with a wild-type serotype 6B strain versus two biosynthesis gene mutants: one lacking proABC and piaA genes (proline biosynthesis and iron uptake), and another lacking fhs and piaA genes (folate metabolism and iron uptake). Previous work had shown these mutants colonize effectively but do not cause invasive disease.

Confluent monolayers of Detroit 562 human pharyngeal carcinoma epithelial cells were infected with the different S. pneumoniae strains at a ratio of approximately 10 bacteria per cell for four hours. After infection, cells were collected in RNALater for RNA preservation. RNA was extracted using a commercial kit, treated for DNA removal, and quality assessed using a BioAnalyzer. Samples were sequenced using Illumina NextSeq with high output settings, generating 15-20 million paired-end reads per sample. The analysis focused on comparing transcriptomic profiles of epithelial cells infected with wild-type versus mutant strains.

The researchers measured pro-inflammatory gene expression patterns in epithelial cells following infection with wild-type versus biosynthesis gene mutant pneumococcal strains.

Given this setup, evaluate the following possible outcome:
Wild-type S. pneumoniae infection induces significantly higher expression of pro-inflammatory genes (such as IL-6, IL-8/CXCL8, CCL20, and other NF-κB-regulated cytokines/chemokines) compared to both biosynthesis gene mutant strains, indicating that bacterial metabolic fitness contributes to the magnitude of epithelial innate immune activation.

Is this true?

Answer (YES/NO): NO